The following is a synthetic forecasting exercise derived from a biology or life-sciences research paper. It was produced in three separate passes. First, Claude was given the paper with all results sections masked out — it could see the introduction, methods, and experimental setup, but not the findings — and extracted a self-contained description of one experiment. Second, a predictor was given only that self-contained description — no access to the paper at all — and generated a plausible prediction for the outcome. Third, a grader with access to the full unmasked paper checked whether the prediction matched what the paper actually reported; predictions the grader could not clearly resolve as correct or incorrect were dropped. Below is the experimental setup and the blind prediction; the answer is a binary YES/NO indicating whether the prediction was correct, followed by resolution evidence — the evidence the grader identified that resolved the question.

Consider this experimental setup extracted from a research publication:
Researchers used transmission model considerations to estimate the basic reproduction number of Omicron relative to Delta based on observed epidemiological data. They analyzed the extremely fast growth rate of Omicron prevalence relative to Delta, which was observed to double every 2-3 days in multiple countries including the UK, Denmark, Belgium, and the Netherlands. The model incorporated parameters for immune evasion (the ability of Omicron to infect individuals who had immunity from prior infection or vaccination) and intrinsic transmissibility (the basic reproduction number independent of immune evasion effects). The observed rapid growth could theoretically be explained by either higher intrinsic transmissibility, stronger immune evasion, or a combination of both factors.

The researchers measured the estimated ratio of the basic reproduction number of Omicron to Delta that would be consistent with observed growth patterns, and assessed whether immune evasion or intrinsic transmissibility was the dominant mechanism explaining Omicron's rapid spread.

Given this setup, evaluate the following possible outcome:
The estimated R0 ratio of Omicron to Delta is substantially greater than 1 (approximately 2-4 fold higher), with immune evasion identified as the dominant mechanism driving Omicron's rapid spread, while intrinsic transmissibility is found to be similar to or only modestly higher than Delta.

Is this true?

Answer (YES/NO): NO